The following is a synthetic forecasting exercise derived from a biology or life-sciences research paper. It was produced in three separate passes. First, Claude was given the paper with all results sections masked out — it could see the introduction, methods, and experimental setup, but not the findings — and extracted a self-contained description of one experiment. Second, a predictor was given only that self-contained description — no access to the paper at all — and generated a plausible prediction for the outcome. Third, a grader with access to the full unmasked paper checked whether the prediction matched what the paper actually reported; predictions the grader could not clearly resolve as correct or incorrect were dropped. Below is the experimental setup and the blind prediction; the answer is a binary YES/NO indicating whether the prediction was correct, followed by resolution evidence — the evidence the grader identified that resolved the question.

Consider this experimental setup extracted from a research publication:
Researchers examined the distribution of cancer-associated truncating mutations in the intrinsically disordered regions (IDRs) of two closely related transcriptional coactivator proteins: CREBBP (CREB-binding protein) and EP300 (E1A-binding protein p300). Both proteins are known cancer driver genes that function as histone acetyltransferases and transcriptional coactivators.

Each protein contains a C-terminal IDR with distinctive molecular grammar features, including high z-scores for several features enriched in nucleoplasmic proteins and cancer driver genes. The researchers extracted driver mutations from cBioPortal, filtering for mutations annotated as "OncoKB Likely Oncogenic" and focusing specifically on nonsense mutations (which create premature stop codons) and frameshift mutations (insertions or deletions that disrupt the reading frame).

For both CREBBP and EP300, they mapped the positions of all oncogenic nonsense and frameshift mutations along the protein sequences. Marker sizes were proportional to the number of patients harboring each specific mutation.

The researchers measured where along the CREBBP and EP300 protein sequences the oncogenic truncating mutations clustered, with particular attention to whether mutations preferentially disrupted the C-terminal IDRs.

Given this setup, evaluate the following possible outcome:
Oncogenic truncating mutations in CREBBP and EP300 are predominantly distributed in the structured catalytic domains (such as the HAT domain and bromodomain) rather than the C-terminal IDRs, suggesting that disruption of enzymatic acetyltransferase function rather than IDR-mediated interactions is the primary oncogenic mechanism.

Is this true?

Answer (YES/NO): NO